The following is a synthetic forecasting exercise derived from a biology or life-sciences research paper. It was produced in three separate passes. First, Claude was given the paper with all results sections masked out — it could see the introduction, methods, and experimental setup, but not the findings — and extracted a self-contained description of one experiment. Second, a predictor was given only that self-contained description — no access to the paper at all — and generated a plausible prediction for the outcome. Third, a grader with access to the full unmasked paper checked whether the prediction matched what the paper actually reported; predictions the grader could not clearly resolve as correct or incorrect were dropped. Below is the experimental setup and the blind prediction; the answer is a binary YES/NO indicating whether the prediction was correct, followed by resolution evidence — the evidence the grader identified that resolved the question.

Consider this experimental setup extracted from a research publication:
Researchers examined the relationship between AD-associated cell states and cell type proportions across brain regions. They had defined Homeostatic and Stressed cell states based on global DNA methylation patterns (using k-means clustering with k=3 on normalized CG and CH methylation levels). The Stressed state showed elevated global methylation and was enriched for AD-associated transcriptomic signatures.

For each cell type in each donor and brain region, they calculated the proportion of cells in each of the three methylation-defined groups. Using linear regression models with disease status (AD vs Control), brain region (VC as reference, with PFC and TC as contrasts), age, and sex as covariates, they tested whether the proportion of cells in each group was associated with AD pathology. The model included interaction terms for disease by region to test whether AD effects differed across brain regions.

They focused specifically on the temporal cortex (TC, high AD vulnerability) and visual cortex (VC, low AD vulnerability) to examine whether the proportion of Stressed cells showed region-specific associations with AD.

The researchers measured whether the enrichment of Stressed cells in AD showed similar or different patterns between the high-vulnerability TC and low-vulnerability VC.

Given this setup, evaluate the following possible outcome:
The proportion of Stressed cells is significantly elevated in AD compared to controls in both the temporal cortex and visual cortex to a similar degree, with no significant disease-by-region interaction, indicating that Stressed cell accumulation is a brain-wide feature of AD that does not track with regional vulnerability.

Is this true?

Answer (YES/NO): NO